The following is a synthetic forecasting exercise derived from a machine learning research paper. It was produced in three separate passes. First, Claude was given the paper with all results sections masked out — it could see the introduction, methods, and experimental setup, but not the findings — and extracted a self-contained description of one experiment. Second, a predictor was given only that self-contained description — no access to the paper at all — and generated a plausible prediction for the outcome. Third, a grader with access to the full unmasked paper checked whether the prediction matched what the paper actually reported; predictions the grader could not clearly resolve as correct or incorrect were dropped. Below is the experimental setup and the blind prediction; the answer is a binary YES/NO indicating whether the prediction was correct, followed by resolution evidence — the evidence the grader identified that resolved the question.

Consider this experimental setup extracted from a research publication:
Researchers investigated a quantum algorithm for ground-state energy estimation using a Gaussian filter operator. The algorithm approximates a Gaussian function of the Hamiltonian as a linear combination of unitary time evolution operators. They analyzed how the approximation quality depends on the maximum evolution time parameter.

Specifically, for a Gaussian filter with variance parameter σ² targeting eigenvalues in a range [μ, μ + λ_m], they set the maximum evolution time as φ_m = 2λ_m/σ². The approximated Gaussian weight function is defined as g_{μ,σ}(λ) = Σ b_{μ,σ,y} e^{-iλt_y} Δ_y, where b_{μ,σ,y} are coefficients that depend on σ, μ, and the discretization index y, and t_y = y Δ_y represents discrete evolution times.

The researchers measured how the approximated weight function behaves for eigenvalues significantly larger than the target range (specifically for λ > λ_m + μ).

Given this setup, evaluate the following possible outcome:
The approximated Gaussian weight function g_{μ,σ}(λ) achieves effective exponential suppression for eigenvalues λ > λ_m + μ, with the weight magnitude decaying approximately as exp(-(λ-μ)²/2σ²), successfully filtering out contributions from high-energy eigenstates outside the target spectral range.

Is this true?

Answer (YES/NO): NO